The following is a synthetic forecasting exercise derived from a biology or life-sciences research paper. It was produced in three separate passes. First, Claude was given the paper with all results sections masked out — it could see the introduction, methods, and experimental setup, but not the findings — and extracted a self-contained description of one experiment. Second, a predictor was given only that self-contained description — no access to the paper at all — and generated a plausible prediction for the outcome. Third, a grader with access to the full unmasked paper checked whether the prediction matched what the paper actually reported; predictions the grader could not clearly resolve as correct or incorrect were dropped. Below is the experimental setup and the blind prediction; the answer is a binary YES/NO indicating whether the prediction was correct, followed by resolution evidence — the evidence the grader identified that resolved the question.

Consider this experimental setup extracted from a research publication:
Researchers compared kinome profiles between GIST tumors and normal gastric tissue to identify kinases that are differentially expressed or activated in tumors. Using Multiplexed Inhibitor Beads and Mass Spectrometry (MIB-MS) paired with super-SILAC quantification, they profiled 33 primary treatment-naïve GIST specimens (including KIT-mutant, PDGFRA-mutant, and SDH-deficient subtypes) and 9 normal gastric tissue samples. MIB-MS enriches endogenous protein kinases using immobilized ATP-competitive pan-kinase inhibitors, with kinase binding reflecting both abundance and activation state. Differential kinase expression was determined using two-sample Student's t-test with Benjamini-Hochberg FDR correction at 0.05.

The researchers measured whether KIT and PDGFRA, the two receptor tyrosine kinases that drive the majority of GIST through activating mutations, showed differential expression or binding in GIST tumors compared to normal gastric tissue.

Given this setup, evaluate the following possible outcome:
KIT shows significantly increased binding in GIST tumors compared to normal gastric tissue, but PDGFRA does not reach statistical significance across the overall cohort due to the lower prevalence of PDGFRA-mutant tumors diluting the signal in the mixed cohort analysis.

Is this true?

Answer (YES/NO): YES